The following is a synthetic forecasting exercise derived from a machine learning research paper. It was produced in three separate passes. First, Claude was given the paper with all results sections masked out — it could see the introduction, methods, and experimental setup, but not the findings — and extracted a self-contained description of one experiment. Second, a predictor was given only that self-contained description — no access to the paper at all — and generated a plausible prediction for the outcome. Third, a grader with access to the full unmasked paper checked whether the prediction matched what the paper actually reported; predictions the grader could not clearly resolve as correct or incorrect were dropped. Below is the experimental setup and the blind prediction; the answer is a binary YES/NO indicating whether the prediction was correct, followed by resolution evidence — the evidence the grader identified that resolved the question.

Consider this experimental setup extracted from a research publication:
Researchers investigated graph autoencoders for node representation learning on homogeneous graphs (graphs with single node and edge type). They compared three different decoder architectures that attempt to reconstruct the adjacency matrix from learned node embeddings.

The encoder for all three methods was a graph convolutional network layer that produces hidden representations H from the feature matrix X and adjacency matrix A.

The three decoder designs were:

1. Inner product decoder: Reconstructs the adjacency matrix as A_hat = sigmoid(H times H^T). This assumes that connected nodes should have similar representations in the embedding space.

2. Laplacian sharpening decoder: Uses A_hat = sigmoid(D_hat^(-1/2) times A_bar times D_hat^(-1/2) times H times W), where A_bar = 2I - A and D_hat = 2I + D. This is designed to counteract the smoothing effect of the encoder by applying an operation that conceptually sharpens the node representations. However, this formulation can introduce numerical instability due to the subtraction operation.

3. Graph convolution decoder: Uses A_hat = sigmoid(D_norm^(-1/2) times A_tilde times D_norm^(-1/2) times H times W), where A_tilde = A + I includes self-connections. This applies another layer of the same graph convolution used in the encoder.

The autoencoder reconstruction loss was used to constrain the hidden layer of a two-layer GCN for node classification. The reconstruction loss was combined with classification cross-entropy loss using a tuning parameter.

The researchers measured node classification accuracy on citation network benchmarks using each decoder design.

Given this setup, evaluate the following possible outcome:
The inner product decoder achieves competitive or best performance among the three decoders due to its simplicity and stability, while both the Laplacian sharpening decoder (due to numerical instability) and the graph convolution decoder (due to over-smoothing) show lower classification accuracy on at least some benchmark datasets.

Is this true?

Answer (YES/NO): NO